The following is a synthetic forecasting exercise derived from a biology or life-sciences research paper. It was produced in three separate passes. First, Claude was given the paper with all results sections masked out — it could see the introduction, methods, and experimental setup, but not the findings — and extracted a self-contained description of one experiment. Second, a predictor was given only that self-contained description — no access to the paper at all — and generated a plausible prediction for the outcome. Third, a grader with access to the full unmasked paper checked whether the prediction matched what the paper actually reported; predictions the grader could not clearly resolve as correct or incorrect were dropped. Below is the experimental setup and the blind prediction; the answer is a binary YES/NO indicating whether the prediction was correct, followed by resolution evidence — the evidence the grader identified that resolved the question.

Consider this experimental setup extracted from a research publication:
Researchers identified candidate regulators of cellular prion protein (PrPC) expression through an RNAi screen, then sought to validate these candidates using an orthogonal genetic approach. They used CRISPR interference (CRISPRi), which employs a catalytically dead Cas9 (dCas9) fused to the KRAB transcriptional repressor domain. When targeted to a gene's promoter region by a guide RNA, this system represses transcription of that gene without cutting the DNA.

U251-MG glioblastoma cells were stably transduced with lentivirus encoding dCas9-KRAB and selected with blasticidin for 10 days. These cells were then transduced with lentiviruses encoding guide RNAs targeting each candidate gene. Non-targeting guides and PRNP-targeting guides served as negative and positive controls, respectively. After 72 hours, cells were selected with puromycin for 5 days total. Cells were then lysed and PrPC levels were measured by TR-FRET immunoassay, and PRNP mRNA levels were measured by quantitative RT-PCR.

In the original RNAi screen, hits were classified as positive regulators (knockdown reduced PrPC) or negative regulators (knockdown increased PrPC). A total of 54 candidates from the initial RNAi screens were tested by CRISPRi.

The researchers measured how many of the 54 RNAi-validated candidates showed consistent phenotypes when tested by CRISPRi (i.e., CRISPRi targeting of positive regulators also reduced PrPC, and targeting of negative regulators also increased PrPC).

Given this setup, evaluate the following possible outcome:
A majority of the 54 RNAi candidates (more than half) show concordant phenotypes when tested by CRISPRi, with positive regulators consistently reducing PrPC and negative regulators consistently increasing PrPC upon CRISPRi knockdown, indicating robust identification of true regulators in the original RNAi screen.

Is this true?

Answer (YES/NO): NO